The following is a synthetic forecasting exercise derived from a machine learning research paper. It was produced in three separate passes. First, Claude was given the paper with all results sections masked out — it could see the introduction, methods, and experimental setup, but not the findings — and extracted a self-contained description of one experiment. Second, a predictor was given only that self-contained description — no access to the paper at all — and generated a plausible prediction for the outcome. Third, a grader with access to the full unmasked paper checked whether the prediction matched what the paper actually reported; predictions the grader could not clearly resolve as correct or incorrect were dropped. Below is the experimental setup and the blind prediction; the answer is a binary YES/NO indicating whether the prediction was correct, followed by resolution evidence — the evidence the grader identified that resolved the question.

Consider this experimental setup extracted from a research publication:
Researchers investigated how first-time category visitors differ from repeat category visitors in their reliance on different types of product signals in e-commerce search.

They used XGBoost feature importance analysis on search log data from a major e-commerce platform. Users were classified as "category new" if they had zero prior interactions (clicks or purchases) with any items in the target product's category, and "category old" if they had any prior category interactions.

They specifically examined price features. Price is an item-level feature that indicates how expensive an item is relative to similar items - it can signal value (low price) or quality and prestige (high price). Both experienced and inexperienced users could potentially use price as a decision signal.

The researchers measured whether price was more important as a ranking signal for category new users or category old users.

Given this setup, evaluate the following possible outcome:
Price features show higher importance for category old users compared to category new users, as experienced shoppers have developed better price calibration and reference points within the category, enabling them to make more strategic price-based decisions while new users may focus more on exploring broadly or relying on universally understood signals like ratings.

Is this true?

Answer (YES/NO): NO